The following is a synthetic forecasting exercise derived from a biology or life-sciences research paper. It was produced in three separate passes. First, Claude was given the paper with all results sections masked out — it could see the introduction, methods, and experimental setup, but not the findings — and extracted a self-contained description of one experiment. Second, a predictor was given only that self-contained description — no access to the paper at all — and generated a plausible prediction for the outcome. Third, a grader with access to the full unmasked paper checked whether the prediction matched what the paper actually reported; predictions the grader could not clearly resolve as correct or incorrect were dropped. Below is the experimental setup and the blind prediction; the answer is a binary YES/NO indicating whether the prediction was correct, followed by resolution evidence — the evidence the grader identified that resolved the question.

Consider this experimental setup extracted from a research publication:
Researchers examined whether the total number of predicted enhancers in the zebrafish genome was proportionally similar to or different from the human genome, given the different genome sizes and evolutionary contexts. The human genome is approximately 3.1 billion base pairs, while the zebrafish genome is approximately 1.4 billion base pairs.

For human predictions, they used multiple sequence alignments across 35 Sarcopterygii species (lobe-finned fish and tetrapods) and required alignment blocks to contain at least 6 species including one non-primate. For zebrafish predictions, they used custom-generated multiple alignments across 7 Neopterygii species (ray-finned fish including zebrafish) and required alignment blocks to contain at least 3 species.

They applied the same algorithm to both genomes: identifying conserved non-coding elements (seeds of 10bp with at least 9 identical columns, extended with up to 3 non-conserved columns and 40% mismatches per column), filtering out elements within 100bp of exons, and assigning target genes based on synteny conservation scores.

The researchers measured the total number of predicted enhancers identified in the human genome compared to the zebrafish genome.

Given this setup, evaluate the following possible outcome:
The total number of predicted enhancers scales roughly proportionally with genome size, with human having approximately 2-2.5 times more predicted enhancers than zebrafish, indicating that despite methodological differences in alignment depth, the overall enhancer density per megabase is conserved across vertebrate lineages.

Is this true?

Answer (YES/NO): NO